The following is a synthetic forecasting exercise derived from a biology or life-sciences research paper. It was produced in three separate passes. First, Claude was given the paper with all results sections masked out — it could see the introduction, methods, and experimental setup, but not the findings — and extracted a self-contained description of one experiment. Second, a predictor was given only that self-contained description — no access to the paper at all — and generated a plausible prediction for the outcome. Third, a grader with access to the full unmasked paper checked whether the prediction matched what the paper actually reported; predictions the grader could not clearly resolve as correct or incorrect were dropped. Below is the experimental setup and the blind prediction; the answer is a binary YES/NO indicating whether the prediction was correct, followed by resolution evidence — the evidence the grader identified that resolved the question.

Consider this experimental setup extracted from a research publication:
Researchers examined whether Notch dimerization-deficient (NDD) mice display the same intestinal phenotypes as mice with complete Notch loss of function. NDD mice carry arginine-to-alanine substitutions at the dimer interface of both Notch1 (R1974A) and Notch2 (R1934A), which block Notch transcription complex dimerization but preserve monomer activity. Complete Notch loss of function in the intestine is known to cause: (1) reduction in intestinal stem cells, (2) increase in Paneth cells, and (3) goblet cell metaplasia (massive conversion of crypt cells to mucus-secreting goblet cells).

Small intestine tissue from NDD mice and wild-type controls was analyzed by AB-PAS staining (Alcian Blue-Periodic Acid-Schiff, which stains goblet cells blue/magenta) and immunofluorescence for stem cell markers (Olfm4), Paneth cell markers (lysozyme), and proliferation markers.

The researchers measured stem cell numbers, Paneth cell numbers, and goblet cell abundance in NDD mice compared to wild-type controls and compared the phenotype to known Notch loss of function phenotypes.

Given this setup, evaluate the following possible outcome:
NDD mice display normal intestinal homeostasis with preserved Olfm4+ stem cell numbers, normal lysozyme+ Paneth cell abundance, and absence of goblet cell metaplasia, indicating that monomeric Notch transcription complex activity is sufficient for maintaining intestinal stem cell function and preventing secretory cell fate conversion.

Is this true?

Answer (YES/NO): NO